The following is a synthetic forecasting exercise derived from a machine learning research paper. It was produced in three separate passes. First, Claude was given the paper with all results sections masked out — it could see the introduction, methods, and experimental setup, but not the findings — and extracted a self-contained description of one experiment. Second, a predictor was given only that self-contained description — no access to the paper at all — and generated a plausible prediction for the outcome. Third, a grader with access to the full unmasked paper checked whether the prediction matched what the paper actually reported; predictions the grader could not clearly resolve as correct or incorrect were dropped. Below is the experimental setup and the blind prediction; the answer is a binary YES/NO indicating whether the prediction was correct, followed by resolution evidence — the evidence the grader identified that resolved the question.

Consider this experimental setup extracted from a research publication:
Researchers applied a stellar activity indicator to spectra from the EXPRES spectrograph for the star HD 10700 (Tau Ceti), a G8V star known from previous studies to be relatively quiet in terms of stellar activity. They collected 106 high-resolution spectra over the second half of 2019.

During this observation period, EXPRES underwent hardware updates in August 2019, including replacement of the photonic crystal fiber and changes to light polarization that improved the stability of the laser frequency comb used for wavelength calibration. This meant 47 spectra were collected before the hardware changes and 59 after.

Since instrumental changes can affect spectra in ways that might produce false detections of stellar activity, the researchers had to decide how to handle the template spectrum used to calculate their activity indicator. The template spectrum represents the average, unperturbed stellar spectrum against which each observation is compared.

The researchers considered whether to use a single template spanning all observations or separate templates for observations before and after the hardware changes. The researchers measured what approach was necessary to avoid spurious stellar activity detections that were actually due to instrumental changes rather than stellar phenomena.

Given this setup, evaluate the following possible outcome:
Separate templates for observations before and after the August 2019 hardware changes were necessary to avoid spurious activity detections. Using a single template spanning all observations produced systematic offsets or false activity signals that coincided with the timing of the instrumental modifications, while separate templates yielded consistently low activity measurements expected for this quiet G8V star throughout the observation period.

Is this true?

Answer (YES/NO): NO